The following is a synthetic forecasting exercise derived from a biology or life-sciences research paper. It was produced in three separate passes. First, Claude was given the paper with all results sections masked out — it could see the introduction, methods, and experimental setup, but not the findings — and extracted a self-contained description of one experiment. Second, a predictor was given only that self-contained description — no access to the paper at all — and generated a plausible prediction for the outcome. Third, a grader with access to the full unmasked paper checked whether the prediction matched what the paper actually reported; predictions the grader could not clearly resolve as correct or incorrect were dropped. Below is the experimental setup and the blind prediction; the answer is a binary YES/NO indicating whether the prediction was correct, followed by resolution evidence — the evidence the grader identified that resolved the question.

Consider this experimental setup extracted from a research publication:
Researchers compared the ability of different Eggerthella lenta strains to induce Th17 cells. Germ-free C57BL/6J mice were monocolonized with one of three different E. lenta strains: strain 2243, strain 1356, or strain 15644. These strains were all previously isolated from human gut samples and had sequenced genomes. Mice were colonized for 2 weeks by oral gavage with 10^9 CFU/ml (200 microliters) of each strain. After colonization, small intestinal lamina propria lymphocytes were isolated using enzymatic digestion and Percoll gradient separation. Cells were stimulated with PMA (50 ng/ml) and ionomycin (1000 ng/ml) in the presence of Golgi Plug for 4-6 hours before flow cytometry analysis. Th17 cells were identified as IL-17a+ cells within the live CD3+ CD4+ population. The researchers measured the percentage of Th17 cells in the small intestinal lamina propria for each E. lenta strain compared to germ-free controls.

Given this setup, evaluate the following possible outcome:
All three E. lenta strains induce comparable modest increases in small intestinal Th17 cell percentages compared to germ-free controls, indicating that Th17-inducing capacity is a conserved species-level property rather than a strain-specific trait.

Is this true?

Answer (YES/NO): NO